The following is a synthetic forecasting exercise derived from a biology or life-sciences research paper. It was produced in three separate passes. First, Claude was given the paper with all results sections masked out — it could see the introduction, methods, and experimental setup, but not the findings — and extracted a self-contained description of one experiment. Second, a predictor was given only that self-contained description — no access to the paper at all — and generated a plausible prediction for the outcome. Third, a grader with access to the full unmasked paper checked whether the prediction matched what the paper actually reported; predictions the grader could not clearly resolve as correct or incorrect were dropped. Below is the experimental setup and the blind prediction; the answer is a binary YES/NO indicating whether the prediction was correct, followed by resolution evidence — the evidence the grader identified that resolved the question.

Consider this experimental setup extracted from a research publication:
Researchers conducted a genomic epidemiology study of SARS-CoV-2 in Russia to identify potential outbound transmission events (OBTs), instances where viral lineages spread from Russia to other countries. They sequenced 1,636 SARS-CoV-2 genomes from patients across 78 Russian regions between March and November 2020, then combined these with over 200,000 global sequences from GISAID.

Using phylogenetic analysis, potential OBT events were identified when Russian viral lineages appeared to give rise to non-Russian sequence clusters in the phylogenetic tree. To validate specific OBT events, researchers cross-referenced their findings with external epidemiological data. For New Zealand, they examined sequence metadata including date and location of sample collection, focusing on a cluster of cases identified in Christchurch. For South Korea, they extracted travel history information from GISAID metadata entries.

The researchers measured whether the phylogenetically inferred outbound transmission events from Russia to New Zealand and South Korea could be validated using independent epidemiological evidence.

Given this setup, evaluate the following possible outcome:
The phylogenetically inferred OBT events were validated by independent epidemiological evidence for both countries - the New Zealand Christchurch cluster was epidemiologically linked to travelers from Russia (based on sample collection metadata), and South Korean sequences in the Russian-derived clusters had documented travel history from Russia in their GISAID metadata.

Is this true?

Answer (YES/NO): YES